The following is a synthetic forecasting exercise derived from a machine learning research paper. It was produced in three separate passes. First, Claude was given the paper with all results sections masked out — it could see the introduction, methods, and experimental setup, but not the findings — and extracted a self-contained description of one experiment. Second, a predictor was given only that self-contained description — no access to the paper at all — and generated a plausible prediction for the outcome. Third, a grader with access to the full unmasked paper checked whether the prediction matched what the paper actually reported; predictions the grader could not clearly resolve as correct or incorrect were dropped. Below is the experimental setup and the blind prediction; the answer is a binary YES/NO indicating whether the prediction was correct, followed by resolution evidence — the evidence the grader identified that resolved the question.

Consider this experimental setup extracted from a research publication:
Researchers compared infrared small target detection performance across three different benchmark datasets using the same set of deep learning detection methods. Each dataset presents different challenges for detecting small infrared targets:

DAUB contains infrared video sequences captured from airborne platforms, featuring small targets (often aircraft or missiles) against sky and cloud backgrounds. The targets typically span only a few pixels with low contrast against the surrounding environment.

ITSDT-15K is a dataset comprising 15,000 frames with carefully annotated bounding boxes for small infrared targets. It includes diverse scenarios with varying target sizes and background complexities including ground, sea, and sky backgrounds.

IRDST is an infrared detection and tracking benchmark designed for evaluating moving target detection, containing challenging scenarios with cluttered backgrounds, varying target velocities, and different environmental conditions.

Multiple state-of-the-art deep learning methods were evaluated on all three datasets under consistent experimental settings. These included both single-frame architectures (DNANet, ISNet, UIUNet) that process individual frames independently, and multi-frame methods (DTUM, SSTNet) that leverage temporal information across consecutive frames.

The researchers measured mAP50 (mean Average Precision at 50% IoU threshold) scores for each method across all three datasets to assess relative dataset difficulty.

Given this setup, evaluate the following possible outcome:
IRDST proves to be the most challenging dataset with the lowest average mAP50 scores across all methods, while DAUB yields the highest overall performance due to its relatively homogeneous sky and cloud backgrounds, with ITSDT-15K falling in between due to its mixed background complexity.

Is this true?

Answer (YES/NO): NO